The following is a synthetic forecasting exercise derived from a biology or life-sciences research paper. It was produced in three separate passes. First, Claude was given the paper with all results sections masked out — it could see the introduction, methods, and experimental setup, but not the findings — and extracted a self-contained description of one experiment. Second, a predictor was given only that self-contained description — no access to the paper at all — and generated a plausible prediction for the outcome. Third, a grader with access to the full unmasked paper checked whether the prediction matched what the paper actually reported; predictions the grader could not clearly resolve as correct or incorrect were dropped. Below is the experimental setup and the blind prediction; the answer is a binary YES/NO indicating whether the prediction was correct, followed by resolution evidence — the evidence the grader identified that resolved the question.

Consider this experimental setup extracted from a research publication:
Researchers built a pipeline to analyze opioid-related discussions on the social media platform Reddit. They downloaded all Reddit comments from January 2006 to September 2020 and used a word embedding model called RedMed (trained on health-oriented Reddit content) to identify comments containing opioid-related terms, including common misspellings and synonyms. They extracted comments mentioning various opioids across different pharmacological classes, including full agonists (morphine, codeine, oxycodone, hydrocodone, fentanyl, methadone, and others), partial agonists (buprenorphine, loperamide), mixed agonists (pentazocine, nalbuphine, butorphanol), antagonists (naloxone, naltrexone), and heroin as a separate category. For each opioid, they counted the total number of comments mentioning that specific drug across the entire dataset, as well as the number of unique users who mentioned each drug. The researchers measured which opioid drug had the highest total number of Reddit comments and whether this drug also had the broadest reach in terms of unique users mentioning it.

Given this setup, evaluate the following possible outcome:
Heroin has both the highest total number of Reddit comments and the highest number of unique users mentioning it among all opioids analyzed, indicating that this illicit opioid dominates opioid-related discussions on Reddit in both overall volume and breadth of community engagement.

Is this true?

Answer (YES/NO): YES